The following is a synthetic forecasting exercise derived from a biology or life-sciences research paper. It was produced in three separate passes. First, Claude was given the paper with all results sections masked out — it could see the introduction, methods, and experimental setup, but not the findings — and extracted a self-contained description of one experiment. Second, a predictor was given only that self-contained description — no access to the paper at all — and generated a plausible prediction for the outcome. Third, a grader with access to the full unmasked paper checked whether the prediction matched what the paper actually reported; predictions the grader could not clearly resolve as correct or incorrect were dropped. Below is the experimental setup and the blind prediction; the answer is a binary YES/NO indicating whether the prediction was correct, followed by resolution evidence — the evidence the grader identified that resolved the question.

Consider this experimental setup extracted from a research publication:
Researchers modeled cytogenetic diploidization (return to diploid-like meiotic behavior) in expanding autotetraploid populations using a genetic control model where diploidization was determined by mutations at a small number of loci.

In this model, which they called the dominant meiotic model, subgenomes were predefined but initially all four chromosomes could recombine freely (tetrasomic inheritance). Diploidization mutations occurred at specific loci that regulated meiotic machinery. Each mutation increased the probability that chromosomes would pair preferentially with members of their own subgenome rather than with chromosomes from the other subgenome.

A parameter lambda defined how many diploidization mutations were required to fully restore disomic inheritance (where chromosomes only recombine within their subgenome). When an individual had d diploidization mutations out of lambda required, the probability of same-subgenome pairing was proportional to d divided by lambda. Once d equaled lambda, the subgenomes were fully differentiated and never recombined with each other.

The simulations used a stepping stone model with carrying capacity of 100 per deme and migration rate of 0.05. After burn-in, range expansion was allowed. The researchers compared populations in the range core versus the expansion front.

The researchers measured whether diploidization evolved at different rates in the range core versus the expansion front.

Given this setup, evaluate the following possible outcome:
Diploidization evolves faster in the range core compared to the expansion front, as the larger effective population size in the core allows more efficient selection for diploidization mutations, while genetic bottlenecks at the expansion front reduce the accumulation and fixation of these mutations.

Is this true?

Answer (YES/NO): NO